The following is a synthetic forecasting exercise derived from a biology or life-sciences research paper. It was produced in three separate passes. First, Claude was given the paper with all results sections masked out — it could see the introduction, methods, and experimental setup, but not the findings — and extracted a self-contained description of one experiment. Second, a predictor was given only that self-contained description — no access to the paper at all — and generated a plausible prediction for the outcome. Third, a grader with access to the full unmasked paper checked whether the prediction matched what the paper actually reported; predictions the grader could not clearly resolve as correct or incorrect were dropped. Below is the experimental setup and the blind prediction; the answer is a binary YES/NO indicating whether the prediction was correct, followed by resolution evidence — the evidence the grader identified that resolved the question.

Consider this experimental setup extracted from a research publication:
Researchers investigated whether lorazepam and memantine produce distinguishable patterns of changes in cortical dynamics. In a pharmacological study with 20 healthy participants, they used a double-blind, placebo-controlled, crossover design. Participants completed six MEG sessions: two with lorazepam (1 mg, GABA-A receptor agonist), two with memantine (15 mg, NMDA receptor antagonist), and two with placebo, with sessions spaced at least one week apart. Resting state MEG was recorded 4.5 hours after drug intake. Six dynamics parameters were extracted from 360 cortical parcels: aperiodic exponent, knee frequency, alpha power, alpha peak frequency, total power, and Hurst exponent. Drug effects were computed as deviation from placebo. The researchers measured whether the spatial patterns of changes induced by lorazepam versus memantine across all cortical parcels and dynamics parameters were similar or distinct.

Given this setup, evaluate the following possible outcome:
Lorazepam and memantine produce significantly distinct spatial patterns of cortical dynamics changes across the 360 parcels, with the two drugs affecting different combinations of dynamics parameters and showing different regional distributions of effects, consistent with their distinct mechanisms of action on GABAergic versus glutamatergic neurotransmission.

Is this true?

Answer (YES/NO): YES